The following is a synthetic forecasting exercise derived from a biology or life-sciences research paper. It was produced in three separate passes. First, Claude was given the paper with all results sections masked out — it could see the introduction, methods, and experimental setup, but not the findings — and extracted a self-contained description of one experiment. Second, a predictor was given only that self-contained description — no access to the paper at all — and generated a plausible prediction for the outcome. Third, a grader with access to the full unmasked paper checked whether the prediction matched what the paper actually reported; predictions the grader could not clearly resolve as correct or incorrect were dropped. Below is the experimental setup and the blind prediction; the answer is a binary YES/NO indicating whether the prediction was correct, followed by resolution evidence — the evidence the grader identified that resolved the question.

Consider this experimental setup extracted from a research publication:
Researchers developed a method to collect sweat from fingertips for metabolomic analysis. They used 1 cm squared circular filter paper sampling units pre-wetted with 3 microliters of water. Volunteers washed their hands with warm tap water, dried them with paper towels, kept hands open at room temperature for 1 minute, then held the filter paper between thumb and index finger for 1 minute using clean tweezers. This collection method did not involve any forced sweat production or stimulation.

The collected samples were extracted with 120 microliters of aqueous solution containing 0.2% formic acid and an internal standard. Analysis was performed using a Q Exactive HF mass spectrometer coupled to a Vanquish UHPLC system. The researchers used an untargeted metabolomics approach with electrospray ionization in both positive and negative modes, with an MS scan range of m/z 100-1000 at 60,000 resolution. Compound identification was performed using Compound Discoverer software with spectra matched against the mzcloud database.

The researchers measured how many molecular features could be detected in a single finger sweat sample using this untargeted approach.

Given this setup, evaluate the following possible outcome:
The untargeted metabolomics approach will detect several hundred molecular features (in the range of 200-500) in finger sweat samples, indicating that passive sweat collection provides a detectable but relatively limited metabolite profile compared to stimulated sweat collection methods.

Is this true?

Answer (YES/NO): NO